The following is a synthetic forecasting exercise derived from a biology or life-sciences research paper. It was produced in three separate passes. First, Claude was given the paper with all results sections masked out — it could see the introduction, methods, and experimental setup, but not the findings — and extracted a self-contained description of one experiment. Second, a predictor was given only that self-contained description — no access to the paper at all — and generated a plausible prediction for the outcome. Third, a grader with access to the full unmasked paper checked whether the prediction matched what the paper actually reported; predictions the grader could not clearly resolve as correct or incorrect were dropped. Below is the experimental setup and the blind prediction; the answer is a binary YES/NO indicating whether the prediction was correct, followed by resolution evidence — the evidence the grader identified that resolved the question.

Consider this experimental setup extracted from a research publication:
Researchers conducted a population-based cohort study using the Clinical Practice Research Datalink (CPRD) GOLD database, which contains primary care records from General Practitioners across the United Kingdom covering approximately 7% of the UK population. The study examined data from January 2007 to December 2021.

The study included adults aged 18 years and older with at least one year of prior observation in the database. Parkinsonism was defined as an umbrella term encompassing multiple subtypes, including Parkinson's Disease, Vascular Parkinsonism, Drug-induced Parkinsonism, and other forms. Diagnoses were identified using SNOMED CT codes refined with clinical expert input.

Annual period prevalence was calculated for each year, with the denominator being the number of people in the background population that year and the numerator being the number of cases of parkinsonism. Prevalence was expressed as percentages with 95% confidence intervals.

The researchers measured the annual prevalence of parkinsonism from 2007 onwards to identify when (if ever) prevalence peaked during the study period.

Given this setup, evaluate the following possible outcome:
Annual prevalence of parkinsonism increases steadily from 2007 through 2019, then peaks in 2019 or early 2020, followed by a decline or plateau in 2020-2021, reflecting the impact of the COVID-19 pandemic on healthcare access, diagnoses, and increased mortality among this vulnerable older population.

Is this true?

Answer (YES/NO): NO